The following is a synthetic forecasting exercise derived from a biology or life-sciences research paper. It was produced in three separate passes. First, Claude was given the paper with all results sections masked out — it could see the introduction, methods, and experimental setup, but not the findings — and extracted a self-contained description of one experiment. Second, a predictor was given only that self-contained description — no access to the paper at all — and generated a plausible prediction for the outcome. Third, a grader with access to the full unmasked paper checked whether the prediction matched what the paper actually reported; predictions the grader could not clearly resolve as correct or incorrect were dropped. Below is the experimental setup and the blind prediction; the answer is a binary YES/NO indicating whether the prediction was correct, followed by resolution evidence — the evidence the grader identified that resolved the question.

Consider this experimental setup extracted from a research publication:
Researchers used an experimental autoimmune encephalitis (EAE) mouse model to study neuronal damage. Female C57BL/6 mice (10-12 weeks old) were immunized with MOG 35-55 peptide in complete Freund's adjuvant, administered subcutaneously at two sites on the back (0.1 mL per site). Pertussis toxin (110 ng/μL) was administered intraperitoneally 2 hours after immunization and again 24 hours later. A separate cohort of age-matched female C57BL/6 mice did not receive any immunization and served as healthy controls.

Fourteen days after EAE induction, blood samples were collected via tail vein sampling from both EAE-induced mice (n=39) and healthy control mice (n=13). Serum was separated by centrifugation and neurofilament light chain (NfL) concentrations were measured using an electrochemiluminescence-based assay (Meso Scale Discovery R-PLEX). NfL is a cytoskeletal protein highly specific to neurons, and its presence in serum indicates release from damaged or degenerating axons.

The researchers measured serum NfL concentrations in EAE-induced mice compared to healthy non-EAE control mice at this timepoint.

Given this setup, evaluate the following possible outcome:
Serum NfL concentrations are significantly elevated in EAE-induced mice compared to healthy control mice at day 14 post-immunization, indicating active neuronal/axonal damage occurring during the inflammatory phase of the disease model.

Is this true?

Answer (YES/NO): YES